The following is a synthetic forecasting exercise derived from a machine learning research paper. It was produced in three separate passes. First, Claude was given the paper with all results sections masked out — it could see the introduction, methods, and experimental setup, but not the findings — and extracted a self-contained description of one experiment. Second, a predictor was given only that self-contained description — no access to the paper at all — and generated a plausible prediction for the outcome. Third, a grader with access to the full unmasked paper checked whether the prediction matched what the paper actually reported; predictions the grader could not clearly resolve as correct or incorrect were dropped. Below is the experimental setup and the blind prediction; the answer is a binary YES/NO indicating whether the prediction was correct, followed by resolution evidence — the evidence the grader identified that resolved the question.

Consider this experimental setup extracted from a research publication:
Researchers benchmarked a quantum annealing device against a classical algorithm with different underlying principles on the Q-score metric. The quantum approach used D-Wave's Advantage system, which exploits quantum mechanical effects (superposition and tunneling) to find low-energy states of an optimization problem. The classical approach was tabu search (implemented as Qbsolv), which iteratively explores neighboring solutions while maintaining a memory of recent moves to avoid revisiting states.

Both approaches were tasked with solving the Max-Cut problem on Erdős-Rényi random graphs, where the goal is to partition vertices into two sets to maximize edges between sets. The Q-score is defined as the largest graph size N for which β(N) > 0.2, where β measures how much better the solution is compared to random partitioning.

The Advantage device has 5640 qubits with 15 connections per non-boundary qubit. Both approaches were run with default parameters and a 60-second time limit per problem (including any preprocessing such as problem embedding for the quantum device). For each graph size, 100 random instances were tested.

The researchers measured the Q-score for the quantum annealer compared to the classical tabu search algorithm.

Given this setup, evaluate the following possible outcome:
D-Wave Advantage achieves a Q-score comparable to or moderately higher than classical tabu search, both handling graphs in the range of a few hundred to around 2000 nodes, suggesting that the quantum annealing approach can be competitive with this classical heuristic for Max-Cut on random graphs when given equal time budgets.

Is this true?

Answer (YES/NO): NO